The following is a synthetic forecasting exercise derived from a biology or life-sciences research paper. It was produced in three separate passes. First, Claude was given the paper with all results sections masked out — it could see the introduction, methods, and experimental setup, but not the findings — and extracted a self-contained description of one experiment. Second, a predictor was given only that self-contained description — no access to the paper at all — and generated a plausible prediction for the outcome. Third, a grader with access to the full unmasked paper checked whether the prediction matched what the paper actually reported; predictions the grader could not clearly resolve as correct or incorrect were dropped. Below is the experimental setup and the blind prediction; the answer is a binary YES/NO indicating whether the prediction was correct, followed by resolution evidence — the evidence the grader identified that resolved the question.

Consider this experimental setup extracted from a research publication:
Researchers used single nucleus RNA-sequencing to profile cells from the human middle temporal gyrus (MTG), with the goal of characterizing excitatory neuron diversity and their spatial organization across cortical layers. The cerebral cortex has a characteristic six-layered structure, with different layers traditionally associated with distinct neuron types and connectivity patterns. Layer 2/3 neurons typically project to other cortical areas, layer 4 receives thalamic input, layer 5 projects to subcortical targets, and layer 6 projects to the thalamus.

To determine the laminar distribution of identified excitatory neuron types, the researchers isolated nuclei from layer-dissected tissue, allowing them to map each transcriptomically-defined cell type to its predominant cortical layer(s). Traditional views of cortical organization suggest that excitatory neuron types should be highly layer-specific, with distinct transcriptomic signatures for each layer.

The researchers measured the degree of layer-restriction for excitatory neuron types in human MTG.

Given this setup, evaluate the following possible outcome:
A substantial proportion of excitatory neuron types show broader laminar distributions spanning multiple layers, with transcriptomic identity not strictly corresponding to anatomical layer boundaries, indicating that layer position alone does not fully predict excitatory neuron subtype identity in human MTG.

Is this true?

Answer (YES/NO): YES